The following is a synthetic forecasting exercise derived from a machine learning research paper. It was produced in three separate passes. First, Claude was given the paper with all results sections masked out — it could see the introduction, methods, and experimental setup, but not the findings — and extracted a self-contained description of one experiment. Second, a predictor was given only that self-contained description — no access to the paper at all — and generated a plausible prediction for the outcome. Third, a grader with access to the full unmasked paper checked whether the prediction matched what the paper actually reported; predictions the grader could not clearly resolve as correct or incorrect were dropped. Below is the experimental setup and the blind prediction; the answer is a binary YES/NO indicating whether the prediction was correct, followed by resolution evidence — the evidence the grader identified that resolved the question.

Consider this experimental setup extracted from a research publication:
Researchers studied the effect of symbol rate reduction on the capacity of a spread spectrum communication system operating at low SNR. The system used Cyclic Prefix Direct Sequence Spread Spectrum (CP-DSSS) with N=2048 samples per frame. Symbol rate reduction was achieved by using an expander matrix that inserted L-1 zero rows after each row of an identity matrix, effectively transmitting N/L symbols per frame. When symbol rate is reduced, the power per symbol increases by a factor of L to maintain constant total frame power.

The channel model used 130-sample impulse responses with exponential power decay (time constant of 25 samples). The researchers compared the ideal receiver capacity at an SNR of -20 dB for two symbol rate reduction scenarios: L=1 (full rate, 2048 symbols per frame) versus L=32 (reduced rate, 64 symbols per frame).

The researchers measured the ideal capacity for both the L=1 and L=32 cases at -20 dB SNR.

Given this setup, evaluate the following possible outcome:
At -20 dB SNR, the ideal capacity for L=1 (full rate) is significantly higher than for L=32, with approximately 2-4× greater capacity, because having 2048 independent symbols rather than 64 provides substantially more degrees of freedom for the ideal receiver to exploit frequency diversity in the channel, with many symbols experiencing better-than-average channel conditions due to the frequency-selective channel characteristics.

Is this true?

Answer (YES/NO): NO